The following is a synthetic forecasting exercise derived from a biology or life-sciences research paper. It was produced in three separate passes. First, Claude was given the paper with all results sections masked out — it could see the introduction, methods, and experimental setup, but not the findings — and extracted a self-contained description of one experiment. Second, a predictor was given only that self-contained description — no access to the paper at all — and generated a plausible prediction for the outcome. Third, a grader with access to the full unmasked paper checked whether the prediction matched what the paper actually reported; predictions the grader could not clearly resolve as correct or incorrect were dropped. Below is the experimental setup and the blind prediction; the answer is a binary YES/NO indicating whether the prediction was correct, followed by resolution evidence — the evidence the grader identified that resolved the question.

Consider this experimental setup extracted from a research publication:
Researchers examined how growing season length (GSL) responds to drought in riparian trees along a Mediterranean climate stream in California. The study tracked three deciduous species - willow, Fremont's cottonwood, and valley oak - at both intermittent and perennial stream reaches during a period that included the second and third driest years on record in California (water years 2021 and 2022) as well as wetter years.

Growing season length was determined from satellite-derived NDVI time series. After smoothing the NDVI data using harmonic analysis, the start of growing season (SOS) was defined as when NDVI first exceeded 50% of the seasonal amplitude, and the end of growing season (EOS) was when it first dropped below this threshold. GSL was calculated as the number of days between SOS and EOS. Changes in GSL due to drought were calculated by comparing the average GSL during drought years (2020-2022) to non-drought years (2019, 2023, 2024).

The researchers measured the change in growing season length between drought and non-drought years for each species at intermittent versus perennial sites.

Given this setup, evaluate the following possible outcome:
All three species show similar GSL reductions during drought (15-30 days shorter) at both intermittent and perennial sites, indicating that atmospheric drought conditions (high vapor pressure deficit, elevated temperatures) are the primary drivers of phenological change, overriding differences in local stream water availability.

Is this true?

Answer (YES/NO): NO